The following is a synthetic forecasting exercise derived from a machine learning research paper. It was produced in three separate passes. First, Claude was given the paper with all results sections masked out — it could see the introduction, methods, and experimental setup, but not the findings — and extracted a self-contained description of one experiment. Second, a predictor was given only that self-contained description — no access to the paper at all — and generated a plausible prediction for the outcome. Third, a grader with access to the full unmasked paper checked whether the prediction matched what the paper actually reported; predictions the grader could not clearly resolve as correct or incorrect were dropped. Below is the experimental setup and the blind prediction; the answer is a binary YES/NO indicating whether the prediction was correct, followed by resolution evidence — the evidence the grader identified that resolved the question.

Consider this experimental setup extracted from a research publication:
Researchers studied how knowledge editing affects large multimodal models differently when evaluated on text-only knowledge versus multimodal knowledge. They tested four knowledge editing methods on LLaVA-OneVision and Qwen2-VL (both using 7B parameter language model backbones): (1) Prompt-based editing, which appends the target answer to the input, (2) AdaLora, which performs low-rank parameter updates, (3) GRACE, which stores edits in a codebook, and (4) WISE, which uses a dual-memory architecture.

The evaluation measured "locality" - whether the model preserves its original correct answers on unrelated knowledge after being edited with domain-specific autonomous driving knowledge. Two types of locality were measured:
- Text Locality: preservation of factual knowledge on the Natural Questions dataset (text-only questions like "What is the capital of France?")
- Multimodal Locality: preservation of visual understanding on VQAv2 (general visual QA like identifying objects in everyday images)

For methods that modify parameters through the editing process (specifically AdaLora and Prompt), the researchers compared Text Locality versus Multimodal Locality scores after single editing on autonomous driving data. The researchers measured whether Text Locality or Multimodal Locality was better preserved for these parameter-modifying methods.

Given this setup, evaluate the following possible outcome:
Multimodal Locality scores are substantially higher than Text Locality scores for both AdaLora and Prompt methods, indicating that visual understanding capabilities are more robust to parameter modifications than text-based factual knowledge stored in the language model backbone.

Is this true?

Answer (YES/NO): NO